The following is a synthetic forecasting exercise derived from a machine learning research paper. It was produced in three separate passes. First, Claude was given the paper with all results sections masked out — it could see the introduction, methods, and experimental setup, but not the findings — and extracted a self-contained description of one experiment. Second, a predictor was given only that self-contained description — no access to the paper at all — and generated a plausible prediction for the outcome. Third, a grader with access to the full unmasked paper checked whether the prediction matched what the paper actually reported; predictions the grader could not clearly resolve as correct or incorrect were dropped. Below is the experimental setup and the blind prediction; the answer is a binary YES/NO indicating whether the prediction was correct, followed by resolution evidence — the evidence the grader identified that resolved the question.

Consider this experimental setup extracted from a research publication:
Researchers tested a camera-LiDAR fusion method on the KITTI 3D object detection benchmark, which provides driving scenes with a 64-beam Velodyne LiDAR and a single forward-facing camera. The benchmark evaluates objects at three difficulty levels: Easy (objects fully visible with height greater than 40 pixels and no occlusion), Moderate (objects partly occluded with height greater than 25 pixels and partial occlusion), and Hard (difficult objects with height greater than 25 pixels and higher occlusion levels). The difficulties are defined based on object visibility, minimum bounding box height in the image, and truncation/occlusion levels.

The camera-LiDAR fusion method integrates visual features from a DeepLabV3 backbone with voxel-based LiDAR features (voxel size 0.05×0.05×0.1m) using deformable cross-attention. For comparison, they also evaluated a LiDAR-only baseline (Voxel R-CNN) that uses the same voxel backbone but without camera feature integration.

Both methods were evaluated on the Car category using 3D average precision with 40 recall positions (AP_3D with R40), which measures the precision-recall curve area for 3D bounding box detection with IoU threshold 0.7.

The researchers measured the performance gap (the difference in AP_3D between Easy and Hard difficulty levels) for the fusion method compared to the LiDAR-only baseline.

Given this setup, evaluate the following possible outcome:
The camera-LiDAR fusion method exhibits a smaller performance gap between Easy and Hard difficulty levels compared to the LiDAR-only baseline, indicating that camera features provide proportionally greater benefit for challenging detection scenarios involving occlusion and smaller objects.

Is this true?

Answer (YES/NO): YES